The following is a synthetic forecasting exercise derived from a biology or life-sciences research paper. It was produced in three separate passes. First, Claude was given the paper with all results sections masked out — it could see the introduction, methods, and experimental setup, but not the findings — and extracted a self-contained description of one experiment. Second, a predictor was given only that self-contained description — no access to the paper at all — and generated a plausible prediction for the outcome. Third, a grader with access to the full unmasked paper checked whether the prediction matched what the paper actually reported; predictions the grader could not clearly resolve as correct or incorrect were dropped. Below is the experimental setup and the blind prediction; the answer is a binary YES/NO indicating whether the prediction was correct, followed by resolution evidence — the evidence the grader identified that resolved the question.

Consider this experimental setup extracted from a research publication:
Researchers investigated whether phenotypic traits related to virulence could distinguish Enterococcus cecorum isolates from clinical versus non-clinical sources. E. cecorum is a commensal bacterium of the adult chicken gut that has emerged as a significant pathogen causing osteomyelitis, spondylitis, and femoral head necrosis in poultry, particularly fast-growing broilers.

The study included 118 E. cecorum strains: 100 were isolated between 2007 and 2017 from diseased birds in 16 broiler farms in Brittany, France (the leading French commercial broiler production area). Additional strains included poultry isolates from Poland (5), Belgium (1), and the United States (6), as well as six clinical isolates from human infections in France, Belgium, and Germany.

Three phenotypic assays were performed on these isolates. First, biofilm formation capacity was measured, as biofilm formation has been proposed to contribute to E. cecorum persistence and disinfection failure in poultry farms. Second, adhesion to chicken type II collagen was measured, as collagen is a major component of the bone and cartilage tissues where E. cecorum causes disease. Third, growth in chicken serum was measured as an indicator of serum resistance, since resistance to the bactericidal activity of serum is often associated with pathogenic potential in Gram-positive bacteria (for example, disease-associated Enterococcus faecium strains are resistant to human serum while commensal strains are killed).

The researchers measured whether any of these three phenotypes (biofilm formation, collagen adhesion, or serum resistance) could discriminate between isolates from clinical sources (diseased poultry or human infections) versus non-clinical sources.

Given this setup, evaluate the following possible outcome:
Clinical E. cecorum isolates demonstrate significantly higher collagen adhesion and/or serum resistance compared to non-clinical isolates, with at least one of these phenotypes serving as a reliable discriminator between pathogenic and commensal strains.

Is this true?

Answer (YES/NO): NO